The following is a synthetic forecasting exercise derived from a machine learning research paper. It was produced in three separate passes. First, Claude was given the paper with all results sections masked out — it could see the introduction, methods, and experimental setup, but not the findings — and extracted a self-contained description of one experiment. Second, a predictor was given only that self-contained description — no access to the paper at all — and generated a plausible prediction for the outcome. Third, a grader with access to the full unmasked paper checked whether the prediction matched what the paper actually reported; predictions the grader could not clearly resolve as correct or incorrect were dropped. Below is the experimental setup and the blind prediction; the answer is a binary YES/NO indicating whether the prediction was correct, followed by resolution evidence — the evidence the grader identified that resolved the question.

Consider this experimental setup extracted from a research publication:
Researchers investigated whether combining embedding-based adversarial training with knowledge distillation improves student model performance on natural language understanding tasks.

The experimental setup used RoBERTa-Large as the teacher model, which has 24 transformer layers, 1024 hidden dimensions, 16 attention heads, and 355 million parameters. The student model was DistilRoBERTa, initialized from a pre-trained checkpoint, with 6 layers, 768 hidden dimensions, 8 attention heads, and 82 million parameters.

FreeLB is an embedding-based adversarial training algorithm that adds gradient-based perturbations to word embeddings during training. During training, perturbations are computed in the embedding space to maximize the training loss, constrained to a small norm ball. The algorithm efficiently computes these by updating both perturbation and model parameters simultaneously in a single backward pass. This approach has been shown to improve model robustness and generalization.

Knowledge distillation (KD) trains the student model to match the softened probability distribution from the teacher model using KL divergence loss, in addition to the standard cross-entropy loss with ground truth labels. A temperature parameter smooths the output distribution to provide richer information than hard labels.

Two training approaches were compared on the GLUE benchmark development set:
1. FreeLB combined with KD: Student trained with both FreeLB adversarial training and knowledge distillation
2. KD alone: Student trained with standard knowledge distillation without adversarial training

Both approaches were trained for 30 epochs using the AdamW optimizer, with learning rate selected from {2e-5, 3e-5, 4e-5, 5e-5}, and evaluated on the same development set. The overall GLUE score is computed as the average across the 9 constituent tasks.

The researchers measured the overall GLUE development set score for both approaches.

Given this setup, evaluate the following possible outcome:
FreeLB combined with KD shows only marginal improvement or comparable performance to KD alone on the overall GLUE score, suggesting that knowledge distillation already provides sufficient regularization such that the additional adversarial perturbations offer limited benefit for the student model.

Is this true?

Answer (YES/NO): NO